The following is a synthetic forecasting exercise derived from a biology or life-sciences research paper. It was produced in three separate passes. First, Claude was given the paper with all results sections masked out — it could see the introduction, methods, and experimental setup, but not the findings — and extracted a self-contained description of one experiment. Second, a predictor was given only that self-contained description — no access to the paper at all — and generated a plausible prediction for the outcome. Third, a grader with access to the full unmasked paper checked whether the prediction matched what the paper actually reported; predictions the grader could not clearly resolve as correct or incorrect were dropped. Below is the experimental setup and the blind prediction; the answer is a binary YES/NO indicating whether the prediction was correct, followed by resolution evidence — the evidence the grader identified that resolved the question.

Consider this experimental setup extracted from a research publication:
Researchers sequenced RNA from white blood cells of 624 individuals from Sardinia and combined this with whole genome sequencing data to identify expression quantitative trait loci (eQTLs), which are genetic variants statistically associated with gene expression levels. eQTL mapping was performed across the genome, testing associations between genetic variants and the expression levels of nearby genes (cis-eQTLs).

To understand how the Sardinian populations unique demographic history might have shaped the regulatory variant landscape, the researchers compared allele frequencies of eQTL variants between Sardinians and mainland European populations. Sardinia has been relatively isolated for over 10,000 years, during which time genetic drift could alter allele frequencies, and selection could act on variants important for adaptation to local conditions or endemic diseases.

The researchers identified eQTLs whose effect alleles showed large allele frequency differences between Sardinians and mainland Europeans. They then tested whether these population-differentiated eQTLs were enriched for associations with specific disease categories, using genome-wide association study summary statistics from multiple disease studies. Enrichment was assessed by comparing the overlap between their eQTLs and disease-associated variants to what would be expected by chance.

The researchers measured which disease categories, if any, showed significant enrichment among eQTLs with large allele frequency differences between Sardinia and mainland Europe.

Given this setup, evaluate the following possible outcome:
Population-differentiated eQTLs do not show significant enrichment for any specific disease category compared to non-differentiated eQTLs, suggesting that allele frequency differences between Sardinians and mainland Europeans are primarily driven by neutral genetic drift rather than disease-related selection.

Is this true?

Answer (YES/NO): NO